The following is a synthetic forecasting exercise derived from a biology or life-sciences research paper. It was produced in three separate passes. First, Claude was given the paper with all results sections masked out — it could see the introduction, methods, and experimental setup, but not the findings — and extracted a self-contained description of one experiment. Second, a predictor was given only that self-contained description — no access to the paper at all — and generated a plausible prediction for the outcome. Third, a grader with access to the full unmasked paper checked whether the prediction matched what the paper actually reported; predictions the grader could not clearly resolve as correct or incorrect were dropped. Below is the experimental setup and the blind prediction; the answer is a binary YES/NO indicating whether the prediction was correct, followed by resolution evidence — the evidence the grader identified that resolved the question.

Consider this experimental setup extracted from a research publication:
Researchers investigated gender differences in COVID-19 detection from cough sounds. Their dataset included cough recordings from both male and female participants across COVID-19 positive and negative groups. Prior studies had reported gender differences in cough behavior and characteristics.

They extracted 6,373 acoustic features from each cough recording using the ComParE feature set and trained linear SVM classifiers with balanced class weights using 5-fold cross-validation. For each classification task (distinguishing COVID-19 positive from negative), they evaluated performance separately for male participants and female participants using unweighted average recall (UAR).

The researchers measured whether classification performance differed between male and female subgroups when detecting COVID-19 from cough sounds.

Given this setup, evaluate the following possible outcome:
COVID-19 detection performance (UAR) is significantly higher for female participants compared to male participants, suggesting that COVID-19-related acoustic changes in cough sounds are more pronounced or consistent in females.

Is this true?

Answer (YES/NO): NO